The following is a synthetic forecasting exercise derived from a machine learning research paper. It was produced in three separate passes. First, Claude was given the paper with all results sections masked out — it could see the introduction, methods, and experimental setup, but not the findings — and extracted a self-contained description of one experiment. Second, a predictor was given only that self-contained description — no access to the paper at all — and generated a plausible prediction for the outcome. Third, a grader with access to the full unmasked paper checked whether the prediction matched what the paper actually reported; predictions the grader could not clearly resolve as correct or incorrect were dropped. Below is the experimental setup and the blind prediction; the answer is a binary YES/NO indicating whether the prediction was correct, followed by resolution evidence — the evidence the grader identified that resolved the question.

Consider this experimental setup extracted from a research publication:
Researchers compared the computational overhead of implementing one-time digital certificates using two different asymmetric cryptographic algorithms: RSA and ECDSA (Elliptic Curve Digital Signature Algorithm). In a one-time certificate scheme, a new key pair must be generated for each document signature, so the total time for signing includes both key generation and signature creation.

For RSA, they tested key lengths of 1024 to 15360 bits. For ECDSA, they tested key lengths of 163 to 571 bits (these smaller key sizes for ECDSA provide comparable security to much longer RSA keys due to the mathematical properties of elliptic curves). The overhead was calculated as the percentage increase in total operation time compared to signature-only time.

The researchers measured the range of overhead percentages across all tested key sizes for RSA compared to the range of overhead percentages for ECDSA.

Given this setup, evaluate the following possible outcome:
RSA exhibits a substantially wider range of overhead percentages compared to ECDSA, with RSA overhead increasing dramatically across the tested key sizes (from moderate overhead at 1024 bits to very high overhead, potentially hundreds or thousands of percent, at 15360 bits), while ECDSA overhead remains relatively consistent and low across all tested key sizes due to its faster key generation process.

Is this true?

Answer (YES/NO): NO